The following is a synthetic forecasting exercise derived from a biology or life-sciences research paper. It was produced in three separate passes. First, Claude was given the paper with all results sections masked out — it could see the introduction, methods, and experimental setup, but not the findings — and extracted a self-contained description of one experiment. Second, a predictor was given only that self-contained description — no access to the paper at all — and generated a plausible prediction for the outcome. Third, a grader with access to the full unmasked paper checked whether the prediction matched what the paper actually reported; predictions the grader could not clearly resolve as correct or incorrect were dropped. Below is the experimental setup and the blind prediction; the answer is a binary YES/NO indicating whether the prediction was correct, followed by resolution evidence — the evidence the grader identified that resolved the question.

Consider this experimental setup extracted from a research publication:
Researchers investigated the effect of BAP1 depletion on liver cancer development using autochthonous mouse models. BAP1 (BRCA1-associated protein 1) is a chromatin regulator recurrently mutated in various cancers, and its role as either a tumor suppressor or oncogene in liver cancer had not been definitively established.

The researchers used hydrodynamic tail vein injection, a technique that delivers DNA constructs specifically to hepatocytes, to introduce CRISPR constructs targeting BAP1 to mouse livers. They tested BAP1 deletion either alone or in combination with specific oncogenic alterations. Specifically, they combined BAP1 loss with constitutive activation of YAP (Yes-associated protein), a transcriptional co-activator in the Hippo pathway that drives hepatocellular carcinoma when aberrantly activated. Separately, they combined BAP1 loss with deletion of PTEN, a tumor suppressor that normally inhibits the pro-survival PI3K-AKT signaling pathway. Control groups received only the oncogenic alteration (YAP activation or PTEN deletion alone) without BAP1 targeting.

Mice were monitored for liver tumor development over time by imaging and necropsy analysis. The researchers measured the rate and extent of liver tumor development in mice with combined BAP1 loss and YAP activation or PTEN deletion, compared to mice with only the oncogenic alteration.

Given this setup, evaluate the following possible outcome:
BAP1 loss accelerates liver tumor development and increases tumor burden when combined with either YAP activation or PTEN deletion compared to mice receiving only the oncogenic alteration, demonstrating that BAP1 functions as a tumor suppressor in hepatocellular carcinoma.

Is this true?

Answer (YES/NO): YES